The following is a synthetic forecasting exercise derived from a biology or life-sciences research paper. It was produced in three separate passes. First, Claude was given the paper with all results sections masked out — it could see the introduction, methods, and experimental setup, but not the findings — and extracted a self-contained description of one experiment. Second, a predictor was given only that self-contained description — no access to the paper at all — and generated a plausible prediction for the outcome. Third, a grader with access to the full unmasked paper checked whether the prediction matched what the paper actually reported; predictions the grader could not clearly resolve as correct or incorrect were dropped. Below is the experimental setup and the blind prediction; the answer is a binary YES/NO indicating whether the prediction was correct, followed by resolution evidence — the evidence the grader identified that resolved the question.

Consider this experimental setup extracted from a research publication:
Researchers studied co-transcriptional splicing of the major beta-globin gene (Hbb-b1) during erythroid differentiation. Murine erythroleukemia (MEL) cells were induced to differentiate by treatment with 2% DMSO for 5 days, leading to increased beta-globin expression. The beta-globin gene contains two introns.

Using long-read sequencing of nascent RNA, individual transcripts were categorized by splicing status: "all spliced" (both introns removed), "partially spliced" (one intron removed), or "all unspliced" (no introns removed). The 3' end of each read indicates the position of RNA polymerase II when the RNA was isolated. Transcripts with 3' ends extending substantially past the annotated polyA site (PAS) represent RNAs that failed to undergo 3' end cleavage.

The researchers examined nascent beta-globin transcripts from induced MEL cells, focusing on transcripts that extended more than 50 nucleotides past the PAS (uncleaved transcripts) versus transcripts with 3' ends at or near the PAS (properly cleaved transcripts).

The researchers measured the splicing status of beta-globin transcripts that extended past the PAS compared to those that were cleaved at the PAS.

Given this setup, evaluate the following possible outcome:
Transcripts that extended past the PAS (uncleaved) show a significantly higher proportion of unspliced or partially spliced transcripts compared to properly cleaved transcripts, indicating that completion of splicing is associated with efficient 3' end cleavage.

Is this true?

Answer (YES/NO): YES